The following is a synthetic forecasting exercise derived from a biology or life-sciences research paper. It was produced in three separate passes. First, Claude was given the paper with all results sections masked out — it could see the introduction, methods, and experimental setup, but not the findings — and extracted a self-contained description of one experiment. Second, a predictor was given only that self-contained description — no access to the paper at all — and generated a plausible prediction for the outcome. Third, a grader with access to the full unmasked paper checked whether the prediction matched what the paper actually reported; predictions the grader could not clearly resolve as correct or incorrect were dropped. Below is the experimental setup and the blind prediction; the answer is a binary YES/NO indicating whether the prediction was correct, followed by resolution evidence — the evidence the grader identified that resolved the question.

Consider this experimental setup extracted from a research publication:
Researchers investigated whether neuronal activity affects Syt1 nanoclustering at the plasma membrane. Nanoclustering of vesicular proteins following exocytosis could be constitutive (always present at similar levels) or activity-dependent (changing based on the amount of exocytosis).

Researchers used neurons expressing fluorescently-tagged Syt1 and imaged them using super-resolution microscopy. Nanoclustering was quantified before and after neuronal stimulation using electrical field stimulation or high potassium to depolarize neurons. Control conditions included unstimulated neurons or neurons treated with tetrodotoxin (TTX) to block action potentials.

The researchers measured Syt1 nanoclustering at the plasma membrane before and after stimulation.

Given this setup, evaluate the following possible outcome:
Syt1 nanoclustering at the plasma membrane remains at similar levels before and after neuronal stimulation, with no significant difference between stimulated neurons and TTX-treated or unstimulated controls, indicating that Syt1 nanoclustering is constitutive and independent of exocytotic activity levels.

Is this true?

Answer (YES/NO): NO